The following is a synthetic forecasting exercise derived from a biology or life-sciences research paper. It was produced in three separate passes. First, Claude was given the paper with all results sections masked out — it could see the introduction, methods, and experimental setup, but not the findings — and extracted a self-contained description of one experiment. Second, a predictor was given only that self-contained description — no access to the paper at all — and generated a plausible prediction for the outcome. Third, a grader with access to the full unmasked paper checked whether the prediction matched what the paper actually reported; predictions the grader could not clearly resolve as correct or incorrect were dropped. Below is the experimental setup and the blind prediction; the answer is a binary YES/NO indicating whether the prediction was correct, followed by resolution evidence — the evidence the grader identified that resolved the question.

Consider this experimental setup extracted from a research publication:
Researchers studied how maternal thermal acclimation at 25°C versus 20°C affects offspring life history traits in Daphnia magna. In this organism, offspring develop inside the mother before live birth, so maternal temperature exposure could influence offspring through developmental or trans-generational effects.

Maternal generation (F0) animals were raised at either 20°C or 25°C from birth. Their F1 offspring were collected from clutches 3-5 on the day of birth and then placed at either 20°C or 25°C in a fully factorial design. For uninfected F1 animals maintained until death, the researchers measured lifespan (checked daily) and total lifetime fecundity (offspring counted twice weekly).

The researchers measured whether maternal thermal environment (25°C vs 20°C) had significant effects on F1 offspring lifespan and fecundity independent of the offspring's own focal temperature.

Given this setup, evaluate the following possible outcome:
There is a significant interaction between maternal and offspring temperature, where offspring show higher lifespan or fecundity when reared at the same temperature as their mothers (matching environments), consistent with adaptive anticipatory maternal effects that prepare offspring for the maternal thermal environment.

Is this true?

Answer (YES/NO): NO